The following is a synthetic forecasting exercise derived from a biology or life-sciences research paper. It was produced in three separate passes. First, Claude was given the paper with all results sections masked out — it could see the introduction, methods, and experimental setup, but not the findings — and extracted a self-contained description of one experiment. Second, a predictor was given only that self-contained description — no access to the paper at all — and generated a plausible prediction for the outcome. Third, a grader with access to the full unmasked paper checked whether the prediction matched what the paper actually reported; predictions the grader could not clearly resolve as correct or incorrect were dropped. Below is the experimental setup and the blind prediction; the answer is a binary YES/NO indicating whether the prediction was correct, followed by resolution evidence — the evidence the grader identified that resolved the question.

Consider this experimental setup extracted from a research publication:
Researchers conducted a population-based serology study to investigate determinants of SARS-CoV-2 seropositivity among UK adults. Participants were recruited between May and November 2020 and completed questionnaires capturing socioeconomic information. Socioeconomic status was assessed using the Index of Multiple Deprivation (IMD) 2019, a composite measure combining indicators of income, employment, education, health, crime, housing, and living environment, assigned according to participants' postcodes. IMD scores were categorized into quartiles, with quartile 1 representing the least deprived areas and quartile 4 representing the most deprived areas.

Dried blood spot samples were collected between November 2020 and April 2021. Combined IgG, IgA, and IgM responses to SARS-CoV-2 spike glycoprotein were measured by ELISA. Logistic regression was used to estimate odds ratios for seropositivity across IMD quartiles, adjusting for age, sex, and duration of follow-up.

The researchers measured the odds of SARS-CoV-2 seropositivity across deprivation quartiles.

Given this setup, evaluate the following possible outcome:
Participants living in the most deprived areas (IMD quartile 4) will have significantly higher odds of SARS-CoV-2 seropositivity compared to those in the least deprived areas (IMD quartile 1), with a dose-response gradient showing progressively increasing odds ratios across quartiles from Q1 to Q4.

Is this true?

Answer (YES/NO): NO